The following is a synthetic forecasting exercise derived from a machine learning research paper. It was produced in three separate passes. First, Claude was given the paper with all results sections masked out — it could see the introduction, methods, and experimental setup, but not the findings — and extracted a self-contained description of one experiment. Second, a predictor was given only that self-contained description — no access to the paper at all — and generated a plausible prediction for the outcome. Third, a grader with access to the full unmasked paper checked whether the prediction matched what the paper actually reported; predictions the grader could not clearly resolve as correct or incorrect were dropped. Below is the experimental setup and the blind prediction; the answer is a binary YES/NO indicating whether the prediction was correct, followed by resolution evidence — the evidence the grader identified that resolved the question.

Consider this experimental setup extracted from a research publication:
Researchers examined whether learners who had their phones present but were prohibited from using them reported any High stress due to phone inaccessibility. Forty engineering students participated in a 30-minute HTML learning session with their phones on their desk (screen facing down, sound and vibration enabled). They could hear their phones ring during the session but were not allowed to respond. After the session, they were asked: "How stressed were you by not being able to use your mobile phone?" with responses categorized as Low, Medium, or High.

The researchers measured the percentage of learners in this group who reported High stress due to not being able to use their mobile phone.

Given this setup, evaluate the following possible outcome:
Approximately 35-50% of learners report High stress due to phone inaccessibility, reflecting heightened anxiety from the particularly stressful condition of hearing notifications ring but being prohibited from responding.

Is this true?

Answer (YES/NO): NO